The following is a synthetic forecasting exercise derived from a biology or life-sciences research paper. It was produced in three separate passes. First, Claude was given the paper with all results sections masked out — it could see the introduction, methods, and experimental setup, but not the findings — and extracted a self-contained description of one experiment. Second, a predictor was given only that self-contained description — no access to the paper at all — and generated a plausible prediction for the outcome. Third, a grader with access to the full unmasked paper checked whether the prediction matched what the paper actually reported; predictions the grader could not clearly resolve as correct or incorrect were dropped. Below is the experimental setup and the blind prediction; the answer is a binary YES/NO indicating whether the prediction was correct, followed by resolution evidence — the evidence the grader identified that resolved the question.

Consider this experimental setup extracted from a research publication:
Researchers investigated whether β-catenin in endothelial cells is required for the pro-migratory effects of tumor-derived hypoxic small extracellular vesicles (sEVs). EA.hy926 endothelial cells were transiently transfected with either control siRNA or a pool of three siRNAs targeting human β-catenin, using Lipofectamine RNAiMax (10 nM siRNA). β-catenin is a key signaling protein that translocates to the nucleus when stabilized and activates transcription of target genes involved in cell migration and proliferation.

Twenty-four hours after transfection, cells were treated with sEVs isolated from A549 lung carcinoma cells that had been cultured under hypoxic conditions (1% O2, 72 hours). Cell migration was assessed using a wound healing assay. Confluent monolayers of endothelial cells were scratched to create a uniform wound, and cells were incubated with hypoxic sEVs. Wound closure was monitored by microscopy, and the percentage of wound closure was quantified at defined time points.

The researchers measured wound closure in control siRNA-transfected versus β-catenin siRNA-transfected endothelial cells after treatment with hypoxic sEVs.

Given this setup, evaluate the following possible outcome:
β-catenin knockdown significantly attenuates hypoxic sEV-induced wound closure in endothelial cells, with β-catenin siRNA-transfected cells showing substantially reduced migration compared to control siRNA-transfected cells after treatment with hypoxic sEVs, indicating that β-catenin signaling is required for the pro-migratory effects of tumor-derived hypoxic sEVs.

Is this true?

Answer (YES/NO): YES